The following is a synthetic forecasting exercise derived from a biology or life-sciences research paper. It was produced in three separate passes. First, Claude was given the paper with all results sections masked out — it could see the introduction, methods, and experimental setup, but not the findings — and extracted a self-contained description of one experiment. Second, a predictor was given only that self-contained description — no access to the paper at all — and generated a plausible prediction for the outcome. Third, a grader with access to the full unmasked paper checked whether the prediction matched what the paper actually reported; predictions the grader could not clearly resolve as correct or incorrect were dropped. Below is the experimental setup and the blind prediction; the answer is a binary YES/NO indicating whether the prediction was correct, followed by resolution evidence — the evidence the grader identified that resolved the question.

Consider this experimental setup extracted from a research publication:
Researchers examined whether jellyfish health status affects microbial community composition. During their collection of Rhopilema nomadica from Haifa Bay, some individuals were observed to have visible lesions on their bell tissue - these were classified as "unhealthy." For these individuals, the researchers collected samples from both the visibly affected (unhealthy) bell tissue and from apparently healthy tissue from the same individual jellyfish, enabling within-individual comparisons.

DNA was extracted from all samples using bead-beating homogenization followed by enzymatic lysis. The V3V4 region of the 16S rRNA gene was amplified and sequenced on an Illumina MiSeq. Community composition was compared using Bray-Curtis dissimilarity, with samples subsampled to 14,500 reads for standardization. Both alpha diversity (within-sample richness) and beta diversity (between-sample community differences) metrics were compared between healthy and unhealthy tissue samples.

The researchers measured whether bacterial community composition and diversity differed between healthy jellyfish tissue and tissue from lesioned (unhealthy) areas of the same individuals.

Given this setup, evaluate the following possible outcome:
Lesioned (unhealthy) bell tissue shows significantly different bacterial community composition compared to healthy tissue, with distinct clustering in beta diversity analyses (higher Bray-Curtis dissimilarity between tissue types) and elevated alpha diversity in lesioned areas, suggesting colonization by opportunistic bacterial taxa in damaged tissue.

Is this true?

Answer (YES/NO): NO